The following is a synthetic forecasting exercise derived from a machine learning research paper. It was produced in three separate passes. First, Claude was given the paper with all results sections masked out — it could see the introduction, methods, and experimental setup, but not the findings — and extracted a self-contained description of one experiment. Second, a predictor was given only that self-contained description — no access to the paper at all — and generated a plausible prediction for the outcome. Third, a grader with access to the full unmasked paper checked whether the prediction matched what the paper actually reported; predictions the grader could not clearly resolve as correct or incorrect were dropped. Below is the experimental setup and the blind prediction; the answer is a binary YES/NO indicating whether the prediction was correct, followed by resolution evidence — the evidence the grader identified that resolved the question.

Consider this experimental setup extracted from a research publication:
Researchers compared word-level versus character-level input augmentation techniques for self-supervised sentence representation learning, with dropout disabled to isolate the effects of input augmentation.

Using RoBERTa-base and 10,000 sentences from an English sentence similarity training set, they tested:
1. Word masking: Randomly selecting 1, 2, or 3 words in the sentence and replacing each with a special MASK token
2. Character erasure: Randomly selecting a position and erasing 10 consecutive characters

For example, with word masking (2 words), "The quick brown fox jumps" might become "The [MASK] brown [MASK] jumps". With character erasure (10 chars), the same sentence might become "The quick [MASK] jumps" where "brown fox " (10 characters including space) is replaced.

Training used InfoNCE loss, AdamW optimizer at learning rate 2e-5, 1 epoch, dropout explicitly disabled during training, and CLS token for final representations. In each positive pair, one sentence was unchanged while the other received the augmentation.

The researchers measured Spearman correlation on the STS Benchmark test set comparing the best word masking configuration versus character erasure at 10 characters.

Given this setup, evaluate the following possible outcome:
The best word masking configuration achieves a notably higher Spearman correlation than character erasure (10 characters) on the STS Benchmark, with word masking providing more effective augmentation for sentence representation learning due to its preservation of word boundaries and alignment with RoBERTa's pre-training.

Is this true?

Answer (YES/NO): NO